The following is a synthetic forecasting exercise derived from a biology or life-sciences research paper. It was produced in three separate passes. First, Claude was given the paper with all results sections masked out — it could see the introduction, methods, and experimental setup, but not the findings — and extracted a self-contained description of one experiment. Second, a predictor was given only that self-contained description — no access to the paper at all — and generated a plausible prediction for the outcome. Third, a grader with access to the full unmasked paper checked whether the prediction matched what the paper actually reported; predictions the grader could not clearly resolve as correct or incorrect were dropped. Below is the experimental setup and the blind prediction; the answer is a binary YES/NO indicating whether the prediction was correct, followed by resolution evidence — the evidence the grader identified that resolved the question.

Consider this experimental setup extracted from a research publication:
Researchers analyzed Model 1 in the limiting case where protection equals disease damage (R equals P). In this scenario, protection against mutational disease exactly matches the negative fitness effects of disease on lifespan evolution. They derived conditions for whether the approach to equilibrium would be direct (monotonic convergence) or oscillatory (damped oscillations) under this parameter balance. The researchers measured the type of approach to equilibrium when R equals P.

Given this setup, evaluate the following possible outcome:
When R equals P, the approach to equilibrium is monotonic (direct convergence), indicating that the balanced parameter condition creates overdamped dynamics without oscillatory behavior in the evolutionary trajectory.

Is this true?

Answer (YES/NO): YES